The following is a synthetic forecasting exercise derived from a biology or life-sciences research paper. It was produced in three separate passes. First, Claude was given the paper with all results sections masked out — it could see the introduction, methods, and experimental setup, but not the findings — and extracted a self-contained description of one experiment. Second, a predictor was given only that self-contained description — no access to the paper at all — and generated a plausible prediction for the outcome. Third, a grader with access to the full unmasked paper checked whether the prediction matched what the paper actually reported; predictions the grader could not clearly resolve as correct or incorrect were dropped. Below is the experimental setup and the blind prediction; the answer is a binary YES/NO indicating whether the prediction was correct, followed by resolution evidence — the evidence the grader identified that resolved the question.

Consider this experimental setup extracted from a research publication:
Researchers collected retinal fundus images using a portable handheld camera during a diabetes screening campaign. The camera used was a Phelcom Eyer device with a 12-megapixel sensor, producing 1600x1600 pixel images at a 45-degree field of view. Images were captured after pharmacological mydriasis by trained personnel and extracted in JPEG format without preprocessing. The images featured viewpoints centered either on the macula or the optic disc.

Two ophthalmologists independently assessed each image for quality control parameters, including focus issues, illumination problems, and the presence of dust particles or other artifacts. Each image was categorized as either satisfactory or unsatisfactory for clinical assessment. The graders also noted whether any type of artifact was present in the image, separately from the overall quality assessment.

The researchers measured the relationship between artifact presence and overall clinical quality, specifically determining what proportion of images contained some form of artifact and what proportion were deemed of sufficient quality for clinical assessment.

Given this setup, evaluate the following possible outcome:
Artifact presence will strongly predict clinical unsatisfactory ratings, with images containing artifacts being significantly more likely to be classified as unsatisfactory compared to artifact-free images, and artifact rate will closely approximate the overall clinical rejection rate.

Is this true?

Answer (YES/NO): NO